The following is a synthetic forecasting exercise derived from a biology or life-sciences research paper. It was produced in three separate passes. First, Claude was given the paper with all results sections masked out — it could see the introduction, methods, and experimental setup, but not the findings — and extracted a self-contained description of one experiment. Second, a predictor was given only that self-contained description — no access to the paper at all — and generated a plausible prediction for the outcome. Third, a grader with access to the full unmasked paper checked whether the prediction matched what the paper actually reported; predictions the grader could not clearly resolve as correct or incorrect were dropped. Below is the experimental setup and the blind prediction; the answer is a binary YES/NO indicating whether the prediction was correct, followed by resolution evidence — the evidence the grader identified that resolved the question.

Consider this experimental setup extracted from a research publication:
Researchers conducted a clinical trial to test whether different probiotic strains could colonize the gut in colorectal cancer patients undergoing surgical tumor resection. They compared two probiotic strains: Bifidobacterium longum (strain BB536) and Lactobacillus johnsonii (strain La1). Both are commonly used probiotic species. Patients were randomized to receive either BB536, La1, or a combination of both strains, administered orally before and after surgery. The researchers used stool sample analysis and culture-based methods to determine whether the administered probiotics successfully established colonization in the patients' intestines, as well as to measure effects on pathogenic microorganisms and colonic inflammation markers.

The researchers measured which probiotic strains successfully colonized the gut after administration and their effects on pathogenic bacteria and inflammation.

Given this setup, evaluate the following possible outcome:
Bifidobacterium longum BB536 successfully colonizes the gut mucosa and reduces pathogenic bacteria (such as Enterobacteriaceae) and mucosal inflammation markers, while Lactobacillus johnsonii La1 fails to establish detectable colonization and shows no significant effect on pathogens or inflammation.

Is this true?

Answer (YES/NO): NO